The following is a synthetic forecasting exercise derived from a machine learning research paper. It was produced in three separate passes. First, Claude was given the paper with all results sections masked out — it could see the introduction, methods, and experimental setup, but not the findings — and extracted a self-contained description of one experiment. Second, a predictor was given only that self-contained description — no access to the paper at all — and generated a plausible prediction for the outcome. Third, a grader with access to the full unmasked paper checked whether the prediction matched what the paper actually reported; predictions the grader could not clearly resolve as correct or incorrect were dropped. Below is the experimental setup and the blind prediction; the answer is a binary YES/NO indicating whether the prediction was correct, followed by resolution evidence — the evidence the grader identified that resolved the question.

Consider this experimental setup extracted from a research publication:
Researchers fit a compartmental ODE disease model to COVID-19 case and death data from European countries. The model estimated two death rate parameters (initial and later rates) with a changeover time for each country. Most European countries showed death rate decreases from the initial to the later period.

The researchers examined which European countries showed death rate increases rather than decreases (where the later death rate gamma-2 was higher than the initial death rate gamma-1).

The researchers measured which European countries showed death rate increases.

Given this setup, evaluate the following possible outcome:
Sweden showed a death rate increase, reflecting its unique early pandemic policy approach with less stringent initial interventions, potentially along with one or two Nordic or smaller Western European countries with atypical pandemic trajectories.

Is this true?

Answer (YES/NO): NO